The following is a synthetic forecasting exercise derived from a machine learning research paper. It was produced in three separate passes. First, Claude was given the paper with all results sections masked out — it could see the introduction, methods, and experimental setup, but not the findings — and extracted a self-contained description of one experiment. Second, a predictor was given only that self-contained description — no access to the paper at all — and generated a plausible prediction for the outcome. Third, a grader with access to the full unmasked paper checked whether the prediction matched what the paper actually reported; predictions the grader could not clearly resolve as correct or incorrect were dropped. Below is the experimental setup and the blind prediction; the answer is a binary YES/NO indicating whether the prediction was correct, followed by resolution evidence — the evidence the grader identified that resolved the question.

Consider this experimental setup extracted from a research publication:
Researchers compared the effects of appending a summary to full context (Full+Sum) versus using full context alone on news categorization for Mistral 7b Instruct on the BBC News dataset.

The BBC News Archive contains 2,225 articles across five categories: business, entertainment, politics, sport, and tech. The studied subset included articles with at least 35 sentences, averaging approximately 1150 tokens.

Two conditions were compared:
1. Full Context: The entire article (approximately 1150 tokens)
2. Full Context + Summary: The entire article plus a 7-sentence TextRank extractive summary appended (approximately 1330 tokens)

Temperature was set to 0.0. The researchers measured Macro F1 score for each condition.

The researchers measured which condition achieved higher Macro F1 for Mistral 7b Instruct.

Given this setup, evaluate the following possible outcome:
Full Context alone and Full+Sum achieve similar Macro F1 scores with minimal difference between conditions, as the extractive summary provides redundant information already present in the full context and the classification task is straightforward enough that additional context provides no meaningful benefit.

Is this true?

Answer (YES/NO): NO